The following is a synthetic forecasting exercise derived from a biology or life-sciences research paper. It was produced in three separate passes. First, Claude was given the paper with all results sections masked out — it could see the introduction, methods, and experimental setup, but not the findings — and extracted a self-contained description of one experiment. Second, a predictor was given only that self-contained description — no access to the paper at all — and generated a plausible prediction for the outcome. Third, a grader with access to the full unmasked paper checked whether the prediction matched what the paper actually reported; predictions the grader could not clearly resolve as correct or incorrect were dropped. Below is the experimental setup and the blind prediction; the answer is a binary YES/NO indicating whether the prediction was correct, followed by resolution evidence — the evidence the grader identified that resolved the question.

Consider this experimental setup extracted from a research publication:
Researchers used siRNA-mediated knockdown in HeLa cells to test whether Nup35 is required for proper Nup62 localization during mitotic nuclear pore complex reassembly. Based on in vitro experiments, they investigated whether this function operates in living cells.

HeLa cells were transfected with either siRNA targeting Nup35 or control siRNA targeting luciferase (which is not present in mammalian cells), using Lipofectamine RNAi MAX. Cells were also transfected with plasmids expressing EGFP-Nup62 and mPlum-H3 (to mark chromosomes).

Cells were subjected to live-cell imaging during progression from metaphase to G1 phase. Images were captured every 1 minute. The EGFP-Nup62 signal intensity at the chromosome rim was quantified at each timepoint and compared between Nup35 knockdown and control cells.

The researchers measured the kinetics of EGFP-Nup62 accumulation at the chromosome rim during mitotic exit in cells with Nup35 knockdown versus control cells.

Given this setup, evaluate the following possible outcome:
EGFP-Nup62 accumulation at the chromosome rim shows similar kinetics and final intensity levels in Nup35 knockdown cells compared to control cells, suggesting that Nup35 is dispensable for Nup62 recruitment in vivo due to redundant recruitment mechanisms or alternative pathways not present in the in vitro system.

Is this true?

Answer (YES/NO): NO